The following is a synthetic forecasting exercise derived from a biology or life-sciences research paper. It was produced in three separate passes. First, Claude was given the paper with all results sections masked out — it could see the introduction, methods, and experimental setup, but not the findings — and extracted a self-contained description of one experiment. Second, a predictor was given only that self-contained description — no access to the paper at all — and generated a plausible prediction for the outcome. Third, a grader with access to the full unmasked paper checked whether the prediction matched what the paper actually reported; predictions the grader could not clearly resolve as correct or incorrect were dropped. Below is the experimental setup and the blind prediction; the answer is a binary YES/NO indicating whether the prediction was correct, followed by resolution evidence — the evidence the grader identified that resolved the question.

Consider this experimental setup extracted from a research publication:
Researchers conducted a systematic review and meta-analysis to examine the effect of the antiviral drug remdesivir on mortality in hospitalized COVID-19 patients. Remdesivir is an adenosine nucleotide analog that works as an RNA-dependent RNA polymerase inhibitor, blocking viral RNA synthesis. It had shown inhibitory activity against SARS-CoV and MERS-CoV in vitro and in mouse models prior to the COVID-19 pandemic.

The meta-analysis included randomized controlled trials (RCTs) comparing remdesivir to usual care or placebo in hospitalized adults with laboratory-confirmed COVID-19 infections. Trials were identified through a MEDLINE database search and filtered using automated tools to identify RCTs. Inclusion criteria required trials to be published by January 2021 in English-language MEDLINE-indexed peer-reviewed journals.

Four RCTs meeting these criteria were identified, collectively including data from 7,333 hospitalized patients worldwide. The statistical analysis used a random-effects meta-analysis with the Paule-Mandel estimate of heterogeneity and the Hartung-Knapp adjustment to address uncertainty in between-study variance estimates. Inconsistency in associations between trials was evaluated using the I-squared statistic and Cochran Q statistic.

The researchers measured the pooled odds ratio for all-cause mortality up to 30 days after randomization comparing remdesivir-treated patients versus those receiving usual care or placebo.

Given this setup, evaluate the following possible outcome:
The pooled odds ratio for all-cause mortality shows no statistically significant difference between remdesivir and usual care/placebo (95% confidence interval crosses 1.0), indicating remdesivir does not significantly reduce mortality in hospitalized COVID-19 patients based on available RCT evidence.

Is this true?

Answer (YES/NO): YES